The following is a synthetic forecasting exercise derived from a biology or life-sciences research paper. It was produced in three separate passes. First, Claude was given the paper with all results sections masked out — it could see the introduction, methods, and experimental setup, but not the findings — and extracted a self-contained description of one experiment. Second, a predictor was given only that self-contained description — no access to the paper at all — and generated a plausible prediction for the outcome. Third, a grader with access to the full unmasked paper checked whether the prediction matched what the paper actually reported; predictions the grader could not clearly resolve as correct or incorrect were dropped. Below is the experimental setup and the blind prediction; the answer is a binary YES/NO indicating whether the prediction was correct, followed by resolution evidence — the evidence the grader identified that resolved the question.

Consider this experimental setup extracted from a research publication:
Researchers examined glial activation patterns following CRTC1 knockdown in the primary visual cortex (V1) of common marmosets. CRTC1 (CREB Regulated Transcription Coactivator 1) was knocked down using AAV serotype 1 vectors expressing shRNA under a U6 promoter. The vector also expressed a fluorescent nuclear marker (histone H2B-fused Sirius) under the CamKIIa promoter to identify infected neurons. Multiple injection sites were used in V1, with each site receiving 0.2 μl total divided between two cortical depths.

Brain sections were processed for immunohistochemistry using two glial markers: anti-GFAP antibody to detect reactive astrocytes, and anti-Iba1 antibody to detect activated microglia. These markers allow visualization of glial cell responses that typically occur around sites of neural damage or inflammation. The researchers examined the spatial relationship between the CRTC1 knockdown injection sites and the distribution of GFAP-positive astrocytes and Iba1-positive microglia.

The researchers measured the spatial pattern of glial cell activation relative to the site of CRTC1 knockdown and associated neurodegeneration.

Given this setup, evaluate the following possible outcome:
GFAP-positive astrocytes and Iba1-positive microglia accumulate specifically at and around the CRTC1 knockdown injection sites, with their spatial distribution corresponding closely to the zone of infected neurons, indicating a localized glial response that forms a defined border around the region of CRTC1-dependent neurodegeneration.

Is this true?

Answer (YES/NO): NO